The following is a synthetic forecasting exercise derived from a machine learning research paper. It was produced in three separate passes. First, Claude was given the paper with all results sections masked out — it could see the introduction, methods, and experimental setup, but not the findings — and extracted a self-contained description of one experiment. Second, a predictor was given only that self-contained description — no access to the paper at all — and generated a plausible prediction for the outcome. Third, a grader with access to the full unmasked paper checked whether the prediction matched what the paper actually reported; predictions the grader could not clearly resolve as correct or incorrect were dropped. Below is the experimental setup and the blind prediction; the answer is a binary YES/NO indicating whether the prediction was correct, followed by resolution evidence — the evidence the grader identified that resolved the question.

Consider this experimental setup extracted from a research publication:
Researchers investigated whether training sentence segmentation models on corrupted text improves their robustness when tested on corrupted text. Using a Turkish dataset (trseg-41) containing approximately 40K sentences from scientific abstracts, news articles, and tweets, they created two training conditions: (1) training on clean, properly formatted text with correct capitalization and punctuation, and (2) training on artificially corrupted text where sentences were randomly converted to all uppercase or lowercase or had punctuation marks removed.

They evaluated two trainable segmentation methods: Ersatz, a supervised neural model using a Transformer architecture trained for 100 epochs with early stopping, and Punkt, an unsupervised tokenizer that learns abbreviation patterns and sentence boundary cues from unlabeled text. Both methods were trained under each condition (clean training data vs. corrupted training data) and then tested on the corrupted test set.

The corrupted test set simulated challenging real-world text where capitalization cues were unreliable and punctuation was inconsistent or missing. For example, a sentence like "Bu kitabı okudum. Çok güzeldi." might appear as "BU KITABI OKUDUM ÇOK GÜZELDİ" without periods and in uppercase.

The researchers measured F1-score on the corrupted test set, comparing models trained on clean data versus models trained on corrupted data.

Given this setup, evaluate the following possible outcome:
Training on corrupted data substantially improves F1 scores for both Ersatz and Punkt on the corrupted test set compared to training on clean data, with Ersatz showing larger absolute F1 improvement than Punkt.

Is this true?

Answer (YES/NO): NO